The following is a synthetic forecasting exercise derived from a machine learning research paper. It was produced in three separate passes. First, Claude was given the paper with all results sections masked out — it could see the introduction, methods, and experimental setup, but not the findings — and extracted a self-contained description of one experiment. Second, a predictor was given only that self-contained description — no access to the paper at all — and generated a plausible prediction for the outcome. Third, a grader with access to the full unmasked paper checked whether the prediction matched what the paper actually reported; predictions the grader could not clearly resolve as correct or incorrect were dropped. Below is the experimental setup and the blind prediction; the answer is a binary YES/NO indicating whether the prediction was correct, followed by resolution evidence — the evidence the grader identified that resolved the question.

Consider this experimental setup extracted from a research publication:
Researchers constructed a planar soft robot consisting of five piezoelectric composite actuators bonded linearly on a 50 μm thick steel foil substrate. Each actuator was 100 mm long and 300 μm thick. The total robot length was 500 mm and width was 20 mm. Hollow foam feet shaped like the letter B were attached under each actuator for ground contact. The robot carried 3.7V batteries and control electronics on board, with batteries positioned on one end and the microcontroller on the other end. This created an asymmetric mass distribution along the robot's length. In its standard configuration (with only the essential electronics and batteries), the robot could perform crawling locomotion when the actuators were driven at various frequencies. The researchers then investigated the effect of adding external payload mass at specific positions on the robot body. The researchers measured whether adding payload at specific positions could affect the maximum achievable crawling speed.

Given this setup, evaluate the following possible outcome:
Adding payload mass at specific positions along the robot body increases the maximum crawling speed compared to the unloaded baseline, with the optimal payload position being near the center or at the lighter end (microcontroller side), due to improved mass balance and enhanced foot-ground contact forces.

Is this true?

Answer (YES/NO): NO